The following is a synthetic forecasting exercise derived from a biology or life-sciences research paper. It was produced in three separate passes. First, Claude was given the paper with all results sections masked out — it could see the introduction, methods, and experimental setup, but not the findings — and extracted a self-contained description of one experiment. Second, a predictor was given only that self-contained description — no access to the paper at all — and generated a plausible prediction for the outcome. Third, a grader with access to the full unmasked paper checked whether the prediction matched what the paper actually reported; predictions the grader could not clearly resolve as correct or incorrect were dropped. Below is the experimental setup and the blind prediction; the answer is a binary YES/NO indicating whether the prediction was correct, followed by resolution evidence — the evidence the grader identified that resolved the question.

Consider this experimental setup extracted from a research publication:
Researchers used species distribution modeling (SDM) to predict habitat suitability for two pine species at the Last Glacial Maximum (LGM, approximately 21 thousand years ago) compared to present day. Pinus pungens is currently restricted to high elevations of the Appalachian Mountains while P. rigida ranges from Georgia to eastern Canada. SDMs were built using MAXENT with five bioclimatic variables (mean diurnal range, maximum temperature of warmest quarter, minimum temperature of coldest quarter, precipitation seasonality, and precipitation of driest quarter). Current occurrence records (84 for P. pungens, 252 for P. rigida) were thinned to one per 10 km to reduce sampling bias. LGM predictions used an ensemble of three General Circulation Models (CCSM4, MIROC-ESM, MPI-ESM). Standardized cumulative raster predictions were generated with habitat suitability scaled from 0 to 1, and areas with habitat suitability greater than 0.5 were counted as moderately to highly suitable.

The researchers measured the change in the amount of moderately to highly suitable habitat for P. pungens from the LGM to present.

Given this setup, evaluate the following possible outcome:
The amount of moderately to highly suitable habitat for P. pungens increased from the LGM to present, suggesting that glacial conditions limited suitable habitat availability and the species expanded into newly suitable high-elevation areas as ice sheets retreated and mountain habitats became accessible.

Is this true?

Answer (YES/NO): YES